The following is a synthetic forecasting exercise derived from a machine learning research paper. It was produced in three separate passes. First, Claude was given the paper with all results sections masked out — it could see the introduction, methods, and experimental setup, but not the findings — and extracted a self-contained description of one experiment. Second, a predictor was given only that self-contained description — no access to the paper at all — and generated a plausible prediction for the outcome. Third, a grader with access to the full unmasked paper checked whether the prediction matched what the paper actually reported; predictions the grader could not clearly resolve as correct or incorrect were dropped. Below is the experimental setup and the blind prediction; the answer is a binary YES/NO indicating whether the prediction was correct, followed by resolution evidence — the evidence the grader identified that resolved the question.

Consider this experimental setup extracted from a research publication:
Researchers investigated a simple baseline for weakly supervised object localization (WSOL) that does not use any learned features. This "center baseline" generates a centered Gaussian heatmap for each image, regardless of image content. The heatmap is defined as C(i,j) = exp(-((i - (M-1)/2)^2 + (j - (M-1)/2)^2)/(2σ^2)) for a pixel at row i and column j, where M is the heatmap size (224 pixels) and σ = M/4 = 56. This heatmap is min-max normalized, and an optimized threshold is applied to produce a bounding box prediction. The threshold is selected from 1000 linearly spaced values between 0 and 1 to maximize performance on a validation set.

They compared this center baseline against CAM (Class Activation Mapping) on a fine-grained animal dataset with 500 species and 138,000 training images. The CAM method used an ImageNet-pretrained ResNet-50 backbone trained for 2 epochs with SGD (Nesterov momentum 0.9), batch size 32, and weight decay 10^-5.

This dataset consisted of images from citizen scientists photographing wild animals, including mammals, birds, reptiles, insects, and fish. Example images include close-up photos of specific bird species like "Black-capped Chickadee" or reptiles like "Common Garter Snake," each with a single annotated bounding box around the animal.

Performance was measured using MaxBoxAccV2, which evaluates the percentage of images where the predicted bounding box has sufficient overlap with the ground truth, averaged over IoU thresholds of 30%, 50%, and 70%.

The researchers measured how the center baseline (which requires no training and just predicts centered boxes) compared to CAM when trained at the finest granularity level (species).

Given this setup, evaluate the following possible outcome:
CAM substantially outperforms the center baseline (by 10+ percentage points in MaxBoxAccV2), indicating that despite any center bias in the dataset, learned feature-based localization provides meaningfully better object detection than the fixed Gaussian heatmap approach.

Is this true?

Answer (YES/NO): YES